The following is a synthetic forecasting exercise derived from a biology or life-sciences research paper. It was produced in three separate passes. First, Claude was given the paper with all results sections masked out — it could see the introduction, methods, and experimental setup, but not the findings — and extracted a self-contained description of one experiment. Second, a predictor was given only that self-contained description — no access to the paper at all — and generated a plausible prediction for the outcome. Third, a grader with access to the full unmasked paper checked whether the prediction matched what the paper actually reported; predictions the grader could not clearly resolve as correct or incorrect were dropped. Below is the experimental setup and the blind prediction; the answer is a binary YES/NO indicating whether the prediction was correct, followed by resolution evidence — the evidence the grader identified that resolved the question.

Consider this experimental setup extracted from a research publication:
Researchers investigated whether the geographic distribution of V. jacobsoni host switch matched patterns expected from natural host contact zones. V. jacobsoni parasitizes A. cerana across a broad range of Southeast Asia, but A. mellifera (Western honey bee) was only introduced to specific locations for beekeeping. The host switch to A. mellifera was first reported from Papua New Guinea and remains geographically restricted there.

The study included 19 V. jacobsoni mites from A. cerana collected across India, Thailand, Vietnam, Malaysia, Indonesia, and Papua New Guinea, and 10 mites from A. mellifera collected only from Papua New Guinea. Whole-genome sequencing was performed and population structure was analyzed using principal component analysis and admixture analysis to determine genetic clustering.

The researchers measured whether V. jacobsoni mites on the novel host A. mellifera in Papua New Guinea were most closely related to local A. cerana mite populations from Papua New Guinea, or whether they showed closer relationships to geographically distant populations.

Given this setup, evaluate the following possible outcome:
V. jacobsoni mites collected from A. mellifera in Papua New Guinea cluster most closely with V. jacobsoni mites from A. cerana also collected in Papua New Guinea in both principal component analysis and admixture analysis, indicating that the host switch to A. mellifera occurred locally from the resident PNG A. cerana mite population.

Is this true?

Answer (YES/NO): YES